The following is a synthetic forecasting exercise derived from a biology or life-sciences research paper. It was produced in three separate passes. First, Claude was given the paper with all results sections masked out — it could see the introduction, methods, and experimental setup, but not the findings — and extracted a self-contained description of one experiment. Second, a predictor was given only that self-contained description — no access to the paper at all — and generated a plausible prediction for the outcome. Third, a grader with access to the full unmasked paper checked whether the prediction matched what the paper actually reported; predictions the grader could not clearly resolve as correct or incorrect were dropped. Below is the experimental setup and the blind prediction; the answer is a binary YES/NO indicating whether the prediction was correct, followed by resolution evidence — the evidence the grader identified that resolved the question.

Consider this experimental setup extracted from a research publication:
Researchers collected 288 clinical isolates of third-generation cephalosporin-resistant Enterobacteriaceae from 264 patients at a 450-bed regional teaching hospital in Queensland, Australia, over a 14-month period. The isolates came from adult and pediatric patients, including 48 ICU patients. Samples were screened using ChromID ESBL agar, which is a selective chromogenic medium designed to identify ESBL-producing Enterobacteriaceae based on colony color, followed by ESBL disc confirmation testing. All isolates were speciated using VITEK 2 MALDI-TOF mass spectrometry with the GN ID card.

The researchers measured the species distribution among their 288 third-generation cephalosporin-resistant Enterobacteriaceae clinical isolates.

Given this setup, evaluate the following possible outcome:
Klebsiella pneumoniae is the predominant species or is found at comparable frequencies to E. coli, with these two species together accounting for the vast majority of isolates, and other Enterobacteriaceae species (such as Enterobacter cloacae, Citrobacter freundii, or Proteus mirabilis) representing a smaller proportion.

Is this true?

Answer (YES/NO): NO